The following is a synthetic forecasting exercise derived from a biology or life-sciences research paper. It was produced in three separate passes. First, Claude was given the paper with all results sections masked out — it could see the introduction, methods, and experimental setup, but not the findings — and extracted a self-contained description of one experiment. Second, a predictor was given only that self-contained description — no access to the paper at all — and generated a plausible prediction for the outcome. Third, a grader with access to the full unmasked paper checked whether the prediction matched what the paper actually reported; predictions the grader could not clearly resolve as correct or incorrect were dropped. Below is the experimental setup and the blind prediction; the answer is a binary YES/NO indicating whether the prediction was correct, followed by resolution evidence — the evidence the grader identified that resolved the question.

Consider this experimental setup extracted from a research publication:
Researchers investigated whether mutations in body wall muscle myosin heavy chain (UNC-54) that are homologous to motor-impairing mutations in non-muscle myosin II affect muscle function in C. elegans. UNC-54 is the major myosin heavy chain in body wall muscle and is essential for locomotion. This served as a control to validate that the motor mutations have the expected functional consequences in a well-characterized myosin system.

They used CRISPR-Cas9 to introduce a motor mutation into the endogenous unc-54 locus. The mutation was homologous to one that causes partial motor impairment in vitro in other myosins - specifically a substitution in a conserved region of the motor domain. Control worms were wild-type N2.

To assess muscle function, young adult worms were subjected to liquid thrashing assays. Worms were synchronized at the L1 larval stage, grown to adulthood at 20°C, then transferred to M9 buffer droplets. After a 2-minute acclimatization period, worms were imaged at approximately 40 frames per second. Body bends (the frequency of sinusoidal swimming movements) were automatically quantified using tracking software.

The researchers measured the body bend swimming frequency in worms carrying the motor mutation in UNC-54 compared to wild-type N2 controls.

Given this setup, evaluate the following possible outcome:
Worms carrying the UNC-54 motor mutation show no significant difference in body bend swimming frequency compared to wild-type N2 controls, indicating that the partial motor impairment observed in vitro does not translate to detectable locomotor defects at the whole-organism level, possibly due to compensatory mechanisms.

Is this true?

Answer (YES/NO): NO